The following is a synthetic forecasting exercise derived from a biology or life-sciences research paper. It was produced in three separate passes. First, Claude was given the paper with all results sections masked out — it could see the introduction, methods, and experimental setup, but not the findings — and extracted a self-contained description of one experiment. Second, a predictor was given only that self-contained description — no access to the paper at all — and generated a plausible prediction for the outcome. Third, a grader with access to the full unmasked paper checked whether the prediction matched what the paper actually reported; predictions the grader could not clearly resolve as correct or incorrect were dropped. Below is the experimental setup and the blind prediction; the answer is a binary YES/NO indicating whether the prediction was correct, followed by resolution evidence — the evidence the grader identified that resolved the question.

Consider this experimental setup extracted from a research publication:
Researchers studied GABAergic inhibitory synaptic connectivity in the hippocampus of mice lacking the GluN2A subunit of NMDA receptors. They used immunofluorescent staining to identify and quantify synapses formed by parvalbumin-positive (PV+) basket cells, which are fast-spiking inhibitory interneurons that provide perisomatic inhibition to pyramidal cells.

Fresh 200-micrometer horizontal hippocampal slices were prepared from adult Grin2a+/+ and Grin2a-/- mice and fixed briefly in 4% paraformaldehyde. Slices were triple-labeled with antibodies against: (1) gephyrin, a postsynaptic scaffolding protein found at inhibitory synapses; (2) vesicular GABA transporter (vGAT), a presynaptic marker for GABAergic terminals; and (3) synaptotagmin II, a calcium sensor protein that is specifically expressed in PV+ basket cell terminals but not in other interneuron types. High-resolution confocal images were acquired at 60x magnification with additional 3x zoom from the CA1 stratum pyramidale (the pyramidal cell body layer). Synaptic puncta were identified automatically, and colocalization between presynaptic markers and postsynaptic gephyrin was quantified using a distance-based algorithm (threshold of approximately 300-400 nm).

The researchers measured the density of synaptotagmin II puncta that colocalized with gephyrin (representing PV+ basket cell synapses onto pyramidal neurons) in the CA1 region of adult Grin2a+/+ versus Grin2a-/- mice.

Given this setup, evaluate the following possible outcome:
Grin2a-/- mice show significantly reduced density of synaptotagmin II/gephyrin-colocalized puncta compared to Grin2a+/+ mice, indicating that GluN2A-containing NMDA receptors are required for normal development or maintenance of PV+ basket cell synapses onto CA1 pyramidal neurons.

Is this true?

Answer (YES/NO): NO